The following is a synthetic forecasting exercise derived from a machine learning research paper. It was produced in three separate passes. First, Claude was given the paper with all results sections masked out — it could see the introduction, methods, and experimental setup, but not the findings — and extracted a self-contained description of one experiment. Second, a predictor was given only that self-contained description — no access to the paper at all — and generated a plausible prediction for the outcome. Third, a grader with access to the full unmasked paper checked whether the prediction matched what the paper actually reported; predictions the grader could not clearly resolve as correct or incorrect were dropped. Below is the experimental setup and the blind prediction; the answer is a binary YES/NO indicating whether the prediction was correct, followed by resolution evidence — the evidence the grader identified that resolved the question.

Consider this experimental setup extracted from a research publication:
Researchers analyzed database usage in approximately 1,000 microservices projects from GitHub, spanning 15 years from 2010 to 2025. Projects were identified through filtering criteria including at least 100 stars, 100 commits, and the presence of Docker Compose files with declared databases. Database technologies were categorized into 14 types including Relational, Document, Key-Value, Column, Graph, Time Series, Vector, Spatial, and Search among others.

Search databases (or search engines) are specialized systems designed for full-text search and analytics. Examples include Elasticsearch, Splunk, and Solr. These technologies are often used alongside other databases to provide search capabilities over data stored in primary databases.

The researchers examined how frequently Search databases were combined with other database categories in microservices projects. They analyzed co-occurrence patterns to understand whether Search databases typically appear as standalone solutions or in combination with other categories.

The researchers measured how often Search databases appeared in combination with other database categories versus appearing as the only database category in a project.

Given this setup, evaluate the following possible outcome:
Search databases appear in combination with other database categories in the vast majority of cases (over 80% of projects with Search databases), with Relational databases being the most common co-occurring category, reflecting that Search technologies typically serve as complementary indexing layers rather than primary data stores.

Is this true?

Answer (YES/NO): YES